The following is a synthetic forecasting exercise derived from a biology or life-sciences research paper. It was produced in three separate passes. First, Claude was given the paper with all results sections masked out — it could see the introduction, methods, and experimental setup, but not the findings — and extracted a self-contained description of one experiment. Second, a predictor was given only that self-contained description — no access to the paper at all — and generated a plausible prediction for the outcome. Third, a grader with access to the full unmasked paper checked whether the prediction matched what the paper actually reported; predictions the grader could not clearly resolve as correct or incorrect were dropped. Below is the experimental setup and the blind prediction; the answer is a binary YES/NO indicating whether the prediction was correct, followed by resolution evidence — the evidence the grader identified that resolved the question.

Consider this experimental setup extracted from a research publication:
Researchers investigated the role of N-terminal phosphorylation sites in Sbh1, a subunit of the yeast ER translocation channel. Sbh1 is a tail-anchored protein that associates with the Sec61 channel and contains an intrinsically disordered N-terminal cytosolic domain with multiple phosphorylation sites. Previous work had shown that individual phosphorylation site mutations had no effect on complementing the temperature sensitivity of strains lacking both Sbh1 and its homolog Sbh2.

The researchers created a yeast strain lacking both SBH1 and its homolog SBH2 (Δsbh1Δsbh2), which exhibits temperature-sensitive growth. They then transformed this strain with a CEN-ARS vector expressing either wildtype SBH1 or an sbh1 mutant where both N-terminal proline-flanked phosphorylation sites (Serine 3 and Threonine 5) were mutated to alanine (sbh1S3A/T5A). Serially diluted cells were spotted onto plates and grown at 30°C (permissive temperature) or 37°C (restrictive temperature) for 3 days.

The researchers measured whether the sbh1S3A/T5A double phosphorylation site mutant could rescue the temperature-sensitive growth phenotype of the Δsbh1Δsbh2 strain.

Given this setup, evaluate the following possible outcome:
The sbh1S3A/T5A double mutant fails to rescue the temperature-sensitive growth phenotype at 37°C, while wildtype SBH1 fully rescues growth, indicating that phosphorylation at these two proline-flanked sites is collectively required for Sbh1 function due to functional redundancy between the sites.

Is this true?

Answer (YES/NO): YES